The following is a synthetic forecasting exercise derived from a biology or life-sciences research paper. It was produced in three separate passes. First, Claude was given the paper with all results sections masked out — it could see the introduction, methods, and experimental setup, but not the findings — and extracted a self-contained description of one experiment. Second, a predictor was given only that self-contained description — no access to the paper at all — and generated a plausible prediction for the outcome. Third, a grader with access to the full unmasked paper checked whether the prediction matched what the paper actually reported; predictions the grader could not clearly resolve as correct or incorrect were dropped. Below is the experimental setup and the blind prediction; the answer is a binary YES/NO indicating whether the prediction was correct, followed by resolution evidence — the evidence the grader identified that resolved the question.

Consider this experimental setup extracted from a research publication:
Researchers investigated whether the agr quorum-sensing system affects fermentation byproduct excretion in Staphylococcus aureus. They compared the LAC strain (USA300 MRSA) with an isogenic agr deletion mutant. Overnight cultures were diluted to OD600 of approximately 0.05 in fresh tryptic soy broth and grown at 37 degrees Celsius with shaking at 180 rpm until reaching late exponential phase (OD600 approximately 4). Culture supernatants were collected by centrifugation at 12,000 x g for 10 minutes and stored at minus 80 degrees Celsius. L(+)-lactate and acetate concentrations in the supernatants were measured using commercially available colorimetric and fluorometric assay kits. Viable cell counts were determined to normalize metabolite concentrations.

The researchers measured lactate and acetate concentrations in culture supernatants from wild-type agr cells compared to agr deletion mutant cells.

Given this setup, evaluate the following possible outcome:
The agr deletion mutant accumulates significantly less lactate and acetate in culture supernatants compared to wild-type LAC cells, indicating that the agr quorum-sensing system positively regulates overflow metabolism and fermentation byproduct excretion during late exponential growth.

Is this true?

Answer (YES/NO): NO